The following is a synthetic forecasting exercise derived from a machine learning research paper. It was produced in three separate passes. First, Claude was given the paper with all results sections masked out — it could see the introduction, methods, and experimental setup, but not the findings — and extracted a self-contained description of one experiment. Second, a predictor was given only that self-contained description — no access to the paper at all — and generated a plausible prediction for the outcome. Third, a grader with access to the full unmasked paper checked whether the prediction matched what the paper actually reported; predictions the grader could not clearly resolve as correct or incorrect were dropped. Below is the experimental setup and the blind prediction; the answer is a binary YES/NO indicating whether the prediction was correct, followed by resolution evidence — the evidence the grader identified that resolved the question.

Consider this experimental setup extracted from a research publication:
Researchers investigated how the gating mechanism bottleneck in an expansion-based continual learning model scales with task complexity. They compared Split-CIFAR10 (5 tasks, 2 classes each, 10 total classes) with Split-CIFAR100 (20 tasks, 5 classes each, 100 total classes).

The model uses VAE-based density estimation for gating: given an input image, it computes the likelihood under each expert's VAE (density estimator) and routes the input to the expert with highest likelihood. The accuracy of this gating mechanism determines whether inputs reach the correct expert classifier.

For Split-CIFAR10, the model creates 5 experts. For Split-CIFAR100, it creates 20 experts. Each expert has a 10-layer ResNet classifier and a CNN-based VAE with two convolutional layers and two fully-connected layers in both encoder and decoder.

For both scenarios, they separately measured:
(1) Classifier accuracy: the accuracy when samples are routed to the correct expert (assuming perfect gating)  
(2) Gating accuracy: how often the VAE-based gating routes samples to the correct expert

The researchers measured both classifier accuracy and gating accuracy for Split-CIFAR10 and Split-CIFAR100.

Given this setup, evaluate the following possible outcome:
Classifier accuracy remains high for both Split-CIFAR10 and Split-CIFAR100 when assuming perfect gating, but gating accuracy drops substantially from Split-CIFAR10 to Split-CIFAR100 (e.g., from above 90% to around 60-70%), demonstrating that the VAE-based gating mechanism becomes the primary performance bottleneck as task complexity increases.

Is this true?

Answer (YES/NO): NO